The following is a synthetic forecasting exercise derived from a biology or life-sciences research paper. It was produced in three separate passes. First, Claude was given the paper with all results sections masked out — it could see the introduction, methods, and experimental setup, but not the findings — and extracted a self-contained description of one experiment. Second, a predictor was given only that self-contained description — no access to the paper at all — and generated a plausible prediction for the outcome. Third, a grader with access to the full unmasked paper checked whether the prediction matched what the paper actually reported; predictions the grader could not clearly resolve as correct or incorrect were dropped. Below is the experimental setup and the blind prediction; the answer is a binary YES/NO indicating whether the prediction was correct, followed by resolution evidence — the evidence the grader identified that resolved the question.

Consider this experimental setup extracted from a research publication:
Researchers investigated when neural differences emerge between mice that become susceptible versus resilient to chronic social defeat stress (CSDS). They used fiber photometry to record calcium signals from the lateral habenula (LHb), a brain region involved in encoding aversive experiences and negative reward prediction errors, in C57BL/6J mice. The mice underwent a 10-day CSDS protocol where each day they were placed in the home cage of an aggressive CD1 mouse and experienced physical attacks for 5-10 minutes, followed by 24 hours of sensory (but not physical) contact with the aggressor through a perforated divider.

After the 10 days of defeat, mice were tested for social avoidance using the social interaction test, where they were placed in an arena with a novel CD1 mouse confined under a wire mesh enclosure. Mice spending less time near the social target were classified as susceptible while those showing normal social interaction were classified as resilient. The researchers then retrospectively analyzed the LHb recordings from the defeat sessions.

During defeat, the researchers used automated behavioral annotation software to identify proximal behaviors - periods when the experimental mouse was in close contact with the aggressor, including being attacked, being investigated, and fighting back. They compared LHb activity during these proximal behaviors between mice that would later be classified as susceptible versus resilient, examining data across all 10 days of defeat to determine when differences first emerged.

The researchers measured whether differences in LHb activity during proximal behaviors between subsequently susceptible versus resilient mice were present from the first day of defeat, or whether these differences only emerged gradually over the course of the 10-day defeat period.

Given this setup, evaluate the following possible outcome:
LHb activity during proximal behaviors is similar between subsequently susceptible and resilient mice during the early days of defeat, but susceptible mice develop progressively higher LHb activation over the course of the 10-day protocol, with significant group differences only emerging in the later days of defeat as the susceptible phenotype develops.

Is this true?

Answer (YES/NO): NO